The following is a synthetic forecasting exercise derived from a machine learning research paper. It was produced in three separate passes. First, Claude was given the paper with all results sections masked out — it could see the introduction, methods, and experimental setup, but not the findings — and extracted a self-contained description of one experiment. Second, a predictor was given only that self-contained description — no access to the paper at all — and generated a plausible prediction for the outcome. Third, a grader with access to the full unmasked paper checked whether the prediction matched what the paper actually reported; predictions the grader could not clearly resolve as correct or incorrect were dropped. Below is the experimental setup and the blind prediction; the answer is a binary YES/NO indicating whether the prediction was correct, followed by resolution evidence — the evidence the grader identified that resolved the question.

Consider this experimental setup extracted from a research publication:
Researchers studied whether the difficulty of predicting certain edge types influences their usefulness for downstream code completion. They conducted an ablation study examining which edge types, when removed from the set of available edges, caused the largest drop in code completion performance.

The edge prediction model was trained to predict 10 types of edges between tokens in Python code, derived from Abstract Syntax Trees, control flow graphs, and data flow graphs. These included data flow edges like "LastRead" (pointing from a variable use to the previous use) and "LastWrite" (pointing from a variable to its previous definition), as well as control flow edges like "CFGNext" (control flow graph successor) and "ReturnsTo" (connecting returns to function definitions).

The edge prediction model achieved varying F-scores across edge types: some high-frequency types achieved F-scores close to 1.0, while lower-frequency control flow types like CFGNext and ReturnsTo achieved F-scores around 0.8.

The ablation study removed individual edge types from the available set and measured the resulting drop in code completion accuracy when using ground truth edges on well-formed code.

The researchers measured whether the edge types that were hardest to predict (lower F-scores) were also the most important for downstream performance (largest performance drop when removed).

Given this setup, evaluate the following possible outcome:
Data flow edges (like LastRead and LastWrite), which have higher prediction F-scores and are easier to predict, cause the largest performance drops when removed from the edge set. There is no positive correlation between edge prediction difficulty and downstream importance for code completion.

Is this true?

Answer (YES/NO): NO